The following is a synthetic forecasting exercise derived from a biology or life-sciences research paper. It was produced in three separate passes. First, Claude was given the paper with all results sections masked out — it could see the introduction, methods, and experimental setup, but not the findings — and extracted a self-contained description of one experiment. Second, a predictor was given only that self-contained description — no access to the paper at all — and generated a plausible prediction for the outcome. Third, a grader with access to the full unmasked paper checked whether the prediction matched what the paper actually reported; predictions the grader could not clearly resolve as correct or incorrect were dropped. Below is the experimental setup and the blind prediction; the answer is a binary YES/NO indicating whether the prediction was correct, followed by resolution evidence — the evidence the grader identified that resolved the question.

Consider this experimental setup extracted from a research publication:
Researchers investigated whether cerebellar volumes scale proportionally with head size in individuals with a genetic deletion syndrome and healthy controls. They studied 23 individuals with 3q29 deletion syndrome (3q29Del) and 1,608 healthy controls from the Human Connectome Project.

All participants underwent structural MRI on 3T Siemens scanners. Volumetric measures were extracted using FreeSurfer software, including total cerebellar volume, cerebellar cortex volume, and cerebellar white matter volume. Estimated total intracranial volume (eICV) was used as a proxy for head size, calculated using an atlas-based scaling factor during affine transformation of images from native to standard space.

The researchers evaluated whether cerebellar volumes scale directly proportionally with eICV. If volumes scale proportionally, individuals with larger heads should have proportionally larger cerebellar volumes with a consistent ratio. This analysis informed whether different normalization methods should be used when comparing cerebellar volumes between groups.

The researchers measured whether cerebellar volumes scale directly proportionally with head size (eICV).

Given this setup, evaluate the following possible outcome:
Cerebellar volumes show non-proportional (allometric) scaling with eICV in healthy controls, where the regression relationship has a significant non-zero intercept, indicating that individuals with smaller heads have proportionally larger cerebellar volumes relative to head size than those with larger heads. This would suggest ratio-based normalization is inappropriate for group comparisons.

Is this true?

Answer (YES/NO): YES